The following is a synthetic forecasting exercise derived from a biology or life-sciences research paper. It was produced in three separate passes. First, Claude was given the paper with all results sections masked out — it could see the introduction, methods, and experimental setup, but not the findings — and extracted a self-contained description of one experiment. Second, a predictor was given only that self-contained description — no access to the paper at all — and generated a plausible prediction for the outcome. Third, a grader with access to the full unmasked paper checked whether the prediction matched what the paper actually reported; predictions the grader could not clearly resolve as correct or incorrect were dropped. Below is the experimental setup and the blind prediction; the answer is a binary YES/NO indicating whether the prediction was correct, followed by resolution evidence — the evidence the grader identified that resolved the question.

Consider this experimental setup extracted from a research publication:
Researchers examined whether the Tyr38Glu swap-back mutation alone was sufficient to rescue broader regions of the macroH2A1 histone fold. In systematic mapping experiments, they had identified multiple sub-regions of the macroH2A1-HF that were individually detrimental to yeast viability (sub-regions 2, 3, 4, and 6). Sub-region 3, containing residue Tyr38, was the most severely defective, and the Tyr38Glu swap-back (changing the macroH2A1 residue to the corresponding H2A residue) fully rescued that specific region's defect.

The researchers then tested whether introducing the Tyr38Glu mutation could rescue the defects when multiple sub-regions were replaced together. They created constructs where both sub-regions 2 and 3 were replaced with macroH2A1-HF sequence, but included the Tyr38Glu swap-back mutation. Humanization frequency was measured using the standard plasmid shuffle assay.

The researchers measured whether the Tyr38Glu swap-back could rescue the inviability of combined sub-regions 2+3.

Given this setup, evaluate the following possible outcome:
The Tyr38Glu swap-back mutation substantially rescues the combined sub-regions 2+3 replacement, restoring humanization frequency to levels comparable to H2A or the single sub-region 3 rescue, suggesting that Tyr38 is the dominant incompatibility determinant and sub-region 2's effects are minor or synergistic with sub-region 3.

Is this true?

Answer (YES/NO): NO